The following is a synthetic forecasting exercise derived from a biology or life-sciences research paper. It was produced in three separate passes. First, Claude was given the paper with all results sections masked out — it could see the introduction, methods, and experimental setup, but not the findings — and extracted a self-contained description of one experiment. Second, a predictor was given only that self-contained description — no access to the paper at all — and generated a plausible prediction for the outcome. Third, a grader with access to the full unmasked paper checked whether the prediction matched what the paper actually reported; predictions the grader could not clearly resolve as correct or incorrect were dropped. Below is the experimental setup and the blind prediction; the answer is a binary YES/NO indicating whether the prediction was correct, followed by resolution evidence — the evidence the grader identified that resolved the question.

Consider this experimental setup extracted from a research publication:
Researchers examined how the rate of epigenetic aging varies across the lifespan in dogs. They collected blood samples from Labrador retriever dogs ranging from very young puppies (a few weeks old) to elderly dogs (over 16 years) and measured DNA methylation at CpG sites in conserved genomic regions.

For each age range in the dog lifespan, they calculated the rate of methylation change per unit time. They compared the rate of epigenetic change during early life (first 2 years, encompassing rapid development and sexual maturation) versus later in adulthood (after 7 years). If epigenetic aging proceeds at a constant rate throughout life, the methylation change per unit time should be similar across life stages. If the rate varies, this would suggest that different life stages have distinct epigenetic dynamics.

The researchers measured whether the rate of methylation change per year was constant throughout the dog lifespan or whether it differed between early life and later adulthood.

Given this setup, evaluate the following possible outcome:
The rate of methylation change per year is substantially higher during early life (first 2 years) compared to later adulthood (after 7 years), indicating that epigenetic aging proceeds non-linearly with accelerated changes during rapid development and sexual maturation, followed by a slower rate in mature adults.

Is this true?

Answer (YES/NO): YES